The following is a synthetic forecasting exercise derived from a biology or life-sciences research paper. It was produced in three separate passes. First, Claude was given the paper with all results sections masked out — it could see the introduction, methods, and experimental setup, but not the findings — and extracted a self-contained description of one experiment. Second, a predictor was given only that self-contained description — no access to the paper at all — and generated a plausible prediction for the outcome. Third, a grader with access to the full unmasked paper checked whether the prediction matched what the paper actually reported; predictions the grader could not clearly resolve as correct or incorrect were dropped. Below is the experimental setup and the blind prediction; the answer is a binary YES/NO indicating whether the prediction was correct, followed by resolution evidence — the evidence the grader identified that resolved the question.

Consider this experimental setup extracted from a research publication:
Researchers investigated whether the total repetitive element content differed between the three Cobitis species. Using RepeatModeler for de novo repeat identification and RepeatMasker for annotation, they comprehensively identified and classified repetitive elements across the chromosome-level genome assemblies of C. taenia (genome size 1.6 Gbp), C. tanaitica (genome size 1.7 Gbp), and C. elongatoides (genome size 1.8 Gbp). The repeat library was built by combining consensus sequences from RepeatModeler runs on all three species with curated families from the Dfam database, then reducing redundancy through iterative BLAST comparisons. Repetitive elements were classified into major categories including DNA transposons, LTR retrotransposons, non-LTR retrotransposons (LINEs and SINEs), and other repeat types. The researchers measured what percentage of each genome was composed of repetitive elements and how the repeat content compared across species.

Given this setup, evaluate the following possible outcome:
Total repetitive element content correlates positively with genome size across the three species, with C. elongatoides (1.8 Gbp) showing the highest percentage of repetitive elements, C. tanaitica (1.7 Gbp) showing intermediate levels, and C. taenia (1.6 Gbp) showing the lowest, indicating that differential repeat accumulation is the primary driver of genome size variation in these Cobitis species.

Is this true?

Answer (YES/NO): NO